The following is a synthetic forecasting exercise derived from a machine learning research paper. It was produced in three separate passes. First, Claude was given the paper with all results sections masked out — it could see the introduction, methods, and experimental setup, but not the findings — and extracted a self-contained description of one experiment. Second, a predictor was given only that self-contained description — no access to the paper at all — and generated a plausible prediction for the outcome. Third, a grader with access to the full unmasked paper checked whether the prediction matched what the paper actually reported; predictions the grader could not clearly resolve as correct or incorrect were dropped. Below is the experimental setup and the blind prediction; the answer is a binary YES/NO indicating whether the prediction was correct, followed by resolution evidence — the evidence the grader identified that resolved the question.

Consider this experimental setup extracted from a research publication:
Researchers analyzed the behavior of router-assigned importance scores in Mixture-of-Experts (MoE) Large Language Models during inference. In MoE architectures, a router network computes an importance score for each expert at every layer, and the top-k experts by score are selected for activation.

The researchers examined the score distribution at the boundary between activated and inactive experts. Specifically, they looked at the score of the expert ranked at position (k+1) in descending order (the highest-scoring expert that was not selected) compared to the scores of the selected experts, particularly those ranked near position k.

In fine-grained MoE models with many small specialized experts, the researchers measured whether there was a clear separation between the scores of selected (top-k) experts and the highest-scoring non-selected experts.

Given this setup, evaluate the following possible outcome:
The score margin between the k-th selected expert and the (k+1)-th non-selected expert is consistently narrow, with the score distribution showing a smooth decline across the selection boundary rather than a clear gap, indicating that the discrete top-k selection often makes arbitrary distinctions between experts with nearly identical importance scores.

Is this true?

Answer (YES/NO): YES